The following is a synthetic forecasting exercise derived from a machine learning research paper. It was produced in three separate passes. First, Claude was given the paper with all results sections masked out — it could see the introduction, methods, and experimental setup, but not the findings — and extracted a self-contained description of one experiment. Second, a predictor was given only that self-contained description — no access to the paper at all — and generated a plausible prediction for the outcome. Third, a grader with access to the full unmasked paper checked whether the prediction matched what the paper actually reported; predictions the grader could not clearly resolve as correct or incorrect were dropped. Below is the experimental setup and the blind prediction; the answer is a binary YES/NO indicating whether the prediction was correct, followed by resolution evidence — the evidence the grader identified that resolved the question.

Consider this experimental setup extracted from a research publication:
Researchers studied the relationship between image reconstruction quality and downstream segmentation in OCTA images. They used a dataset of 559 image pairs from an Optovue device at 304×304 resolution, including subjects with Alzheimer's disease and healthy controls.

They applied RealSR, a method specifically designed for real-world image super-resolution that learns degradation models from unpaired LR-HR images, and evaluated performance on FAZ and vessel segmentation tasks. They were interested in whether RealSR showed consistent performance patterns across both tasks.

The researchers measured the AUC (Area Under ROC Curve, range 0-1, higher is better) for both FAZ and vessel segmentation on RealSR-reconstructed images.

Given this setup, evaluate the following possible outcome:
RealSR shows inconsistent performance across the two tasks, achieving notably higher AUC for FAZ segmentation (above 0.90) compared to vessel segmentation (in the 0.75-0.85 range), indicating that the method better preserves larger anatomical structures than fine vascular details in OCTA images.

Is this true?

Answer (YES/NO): YES